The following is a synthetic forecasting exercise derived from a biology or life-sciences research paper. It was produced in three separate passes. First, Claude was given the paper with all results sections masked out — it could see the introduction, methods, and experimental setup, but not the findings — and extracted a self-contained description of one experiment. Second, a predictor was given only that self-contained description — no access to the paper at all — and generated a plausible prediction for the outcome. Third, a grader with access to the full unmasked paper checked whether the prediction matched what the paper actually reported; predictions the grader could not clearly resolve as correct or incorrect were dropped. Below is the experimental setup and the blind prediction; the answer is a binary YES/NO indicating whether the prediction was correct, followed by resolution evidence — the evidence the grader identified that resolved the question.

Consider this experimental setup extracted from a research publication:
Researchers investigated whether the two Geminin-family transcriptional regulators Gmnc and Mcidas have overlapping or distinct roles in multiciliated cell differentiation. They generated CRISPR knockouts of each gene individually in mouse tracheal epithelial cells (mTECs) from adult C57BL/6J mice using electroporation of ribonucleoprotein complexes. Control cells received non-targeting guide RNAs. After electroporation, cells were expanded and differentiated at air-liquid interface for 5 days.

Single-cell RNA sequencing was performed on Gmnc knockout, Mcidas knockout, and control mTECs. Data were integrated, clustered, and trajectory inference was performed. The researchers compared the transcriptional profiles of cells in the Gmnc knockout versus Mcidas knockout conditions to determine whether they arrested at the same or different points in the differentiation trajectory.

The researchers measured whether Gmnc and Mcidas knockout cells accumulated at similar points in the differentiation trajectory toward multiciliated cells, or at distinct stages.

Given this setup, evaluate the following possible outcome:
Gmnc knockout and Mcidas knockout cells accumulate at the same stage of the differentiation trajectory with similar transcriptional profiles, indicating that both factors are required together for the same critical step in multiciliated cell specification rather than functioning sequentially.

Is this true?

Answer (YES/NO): NO